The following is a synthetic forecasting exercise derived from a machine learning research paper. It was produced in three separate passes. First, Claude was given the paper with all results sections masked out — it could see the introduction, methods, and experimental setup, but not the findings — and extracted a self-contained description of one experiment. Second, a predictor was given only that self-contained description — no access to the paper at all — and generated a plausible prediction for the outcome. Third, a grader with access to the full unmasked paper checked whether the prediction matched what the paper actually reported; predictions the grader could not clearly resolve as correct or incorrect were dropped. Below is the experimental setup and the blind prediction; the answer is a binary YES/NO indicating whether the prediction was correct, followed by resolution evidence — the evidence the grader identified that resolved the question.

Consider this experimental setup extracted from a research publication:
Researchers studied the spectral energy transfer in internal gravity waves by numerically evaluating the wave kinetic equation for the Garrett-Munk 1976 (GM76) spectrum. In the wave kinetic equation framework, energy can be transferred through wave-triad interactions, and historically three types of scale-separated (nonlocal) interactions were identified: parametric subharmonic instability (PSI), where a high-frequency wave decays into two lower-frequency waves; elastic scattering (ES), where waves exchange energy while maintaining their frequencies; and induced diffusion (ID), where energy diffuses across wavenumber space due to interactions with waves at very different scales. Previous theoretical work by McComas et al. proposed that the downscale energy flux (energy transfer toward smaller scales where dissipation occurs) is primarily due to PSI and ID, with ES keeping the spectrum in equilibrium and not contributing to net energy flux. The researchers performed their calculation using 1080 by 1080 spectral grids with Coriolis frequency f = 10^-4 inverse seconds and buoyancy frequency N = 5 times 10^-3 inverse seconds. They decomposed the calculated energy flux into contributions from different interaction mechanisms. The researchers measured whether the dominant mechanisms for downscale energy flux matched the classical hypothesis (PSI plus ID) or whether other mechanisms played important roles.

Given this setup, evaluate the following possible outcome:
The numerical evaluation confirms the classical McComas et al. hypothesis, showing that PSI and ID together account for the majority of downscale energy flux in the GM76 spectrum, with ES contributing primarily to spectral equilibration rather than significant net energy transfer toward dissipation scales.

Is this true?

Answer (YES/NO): NO